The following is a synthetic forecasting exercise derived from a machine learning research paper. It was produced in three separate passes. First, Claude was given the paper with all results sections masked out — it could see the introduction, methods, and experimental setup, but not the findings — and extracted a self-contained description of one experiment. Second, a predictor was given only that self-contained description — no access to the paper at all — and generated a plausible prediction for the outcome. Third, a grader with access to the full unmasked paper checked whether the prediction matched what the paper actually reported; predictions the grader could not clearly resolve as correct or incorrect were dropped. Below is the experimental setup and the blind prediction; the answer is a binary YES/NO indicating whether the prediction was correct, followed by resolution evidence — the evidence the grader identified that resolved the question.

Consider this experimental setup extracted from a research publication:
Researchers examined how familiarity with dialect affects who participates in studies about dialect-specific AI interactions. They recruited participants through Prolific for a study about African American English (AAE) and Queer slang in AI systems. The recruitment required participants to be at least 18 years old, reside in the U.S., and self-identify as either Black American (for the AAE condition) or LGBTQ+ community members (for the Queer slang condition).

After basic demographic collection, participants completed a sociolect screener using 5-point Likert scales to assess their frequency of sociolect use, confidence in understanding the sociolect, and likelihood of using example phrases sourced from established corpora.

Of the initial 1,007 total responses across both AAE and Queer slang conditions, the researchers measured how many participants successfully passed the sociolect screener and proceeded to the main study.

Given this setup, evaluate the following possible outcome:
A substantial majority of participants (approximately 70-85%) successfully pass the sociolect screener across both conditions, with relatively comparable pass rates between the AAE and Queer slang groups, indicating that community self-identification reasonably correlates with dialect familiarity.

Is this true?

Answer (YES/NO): NO